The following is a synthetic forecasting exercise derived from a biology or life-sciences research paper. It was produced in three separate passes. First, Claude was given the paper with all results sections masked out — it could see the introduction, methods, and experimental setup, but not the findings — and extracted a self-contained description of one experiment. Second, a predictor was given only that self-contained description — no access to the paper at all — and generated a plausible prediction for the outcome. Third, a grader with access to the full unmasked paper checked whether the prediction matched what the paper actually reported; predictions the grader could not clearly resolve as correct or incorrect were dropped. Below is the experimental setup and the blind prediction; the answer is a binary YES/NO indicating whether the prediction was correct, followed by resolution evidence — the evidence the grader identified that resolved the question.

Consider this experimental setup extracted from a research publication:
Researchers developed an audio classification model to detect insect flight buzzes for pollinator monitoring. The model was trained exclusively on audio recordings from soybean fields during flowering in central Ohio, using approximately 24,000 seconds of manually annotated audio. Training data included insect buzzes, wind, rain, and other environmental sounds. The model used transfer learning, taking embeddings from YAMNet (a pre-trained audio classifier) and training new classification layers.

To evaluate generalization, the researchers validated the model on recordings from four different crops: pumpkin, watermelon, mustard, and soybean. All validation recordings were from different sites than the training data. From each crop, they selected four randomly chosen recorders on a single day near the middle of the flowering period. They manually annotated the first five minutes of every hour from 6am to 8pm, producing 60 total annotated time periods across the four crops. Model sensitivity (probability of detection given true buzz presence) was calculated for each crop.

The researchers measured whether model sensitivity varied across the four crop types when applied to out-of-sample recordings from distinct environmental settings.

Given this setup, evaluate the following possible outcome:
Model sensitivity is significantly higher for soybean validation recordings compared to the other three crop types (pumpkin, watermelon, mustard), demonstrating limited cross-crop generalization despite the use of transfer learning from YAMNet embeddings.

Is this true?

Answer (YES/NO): NO